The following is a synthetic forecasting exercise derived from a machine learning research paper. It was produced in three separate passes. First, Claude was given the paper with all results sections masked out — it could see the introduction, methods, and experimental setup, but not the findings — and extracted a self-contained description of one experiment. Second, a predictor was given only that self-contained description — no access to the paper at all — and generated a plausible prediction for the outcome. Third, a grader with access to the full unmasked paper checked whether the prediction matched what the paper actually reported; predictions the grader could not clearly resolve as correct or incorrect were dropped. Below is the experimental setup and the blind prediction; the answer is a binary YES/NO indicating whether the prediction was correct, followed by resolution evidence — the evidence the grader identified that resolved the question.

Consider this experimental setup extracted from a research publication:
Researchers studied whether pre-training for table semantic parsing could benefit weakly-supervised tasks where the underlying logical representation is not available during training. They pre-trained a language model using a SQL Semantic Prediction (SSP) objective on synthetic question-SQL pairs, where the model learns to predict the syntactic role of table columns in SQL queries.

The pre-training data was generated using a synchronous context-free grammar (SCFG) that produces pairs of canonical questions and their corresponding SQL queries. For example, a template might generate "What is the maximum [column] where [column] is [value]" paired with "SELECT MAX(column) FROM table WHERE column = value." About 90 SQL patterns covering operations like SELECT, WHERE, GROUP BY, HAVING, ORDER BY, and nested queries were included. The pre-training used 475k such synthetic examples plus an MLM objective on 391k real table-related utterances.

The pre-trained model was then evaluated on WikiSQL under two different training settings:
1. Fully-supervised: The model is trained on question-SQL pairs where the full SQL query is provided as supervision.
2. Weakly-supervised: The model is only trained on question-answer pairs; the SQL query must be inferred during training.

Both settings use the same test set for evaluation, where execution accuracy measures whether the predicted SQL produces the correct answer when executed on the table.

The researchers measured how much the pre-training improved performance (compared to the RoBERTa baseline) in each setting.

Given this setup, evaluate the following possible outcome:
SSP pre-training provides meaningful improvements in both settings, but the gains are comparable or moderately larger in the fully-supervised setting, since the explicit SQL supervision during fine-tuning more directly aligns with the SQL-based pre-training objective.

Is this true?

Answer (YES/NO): NO